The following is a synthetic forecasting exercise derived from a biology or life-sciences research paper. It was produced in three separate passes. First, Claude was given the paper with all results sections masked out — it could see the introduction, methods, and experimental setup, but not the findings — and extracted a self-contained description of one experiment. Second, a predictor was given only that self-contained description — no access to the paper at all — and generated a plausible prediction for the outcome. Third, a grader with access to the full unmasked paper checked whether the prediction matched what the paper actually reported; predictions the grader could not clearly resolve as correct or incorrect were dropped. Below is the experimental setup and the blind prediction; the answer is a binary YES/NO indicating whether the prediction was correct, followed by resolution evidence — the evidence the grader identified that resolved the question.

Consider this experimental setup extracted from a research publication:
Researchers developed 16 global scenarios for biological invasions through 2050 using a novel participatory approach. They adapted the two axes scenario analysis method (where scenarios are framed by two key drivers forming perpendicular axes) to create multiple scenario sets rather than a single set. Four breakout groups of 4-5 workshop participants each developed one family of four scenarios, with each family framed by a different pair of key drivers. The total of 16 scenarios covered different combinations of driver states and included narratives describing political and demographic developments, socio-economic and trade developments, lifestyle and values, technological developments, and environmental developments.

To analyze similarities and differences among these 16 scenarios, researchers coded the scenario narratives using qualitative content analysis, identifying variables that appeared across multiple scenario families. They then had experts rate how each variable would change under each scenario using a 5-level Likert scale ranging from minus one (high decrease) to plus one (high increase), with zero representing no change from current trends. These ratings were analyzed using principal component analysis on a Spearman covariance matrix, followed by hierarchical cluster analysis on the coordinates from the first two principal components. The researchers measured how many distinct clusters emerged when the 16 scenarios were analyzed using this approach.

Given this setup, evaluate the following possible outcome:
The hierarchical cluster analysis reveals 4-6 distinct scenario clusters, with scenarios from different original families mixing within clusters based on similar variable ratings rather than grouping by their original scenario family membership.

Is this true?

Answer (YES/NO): YES